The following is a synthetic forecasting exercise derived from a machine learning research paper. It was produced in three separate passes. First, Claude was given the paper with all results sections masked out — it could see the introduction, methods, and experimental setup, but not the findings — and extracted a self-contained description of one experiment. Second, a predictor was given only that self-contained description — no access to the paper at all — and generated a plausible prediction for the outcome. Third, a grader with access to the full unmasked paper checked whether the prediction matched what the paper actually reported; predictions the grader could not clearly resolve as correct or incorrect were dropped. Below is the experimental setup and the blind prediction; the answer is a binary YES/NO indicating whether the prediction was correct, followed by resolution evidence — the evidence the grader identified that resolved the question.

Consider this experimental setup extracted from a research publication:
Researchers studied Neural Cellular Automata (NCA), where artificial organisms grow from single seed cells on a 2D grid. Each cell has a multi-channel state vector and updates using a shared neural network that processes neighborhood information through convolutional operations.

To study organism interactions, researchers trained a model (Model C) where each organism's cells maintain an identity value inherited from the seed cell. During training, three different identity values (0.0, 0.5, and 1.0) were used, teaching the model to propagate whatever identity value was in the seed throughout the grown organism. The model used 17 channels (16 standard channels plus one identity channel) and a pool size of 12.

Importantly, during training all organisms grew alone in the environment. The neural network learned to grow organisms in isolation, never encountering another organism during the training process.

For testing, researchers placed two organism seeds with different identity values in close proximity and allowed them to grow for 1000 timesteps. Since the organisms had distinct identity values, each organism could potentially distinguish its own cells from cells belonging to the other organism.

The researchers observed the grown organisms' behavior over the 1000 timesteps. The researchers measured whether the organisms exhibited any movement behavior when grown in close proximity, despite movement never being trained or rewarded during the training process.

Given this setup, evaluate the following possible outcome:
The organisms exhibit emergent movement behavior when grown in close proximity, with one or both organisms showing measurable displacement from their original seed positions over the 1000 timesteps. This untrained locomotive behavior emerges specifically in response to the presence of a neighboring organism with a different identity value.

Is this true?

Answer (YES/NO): NO